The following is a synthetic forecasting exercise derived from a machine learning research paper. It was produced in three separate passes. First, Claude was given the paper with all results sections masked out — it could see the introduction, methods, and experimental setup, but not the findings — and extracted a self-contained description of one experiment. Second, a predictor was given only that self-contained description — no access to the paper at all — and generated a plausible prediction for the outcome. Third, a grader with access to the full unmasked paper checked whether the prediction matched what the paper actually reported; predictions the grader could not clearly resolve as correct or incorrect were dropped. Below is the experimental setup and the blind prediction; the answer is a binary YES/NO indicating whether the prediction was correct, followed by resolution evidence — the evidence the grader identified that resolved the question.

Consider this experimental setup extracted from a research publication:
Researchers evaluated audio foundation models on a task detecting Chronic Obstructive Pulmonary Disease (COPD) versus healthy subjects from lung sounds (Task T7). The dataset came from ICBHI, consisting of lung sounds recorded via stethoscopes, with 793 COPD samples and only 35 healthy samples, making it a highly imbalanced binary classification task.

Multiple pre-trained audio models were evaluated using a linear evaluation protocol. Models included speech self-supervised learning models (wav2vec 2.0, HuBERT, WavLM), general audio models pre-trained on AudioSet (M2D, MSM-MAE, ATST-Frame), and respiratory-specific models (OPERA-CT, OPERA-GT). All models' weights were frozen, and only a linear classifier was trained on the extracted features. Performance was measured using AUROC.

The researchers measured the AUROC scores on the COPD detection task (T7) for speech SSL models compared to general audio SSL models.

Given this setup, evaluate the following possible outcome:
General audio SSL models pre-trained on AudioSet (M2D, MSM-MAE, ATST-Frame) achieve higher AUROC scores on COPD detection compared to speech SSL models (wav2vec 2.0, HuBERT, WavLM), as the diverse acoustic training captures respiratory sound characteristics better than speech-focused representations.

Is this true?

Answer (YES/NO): YES